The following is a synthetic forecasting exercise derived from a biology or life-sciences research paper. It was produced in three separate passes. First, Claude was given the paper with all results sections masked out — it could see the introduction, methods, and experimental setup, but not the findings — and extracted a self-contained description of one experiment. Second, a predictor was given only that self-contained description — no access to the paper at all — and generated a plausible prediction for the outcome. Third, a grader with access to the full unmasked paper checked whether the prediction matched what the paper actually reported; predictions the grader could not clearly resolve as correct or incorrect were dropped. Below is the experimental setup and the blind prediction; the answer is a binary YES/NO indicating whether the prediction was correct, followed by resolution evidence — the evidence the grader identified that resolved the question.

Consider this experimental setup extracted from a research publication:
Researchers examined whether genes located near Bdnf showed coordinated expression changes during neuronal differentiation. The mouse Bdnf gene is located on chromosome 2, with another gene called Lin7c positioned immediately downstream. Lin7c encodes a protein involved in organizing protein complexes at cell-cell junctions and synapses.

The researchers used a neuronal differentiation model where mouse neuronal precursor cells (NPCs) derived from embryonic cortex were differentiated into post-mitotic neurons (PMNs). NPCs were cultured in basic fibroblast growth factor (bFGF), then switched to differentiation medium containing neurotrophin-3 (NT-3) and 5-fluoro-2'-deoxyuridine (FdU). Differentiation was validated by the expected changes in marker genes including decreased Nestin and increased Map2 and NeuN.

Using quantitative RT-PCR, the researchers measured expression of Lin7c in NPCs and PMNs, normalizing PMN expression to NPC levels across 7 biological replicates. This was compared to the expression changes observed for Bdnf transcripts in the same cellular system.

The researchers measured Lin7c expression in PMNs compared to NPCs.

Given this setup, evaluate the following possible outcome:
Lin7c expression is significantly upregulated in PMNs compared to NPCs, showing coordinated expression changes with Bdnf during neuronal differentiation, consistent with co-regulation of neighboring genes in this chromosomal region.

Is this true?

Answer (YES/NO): YES